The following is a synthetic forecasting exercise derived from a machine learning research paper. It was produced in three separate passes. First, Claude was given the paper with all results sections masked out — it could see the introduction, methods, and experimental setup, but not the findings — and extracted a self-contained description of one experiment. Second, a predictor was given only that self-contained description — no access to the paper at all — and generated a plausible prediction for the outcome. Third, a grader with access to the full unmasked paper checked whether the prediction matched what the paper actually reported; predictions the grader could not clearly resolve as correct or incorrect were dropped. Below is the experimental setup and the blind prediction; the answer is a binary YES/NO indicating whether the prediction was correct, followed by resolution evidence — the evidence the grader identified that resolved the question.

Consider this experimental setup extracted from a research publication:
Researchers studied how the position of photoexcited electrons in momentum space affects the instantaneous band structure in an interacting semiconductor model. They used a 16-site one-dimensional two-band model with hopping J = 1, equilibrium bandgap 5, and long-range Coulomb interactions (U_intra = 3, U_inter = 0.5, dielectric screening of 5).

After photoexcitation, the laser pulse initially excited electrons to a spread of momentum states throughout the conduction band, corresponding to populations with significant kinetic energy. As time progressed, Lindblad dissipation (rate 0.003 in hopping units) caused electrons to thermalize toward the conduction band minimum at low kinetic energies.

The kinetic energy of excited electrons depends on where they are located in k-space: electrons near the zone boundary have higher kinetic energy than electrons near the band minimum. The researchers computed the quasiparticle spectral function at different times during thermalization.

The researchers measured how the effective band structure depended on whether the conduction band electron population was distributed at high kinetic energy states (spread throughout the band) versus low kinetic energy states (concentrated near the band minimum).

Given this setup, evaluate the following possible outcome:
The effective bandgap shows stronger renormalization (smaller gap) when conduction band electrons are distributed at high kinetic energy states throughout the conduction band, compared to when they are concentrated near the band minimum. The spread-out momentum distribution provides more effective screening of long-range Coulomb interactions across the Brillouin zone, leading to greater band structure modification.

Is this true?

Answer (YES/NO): NO